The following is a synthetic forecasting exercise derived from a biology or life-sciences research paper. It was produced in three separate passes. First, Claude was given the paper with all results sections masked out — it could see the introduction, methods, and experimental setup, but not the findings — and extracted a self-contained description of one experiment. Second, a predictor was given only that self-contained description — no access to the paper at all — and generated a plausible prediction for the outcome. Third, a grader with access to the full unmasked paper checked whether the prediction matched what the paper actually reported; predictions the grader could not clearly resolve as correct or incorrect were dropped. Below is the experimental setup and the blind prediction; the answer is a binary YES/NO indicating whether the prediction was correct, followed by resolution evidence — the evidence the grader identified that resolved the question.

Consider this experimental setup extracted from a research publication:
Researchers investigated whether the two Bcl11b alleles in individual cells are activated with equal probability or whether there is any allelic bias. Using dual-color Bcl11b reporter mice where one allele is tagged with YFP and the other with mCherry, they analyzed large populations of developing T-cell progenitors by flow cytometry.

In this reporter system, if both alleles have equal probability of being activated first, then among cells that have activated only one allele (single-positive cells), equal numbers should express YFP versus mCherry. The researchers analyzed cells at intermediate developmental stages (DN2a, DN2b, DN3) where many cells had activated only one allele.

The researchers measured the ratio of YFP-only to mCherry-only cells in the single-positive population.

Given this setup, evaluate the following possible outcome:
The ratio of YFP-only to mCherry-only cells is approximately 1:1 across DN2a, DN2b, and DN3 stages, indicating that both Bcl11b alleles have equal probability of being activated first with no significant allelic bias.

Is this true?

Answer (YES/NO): YES